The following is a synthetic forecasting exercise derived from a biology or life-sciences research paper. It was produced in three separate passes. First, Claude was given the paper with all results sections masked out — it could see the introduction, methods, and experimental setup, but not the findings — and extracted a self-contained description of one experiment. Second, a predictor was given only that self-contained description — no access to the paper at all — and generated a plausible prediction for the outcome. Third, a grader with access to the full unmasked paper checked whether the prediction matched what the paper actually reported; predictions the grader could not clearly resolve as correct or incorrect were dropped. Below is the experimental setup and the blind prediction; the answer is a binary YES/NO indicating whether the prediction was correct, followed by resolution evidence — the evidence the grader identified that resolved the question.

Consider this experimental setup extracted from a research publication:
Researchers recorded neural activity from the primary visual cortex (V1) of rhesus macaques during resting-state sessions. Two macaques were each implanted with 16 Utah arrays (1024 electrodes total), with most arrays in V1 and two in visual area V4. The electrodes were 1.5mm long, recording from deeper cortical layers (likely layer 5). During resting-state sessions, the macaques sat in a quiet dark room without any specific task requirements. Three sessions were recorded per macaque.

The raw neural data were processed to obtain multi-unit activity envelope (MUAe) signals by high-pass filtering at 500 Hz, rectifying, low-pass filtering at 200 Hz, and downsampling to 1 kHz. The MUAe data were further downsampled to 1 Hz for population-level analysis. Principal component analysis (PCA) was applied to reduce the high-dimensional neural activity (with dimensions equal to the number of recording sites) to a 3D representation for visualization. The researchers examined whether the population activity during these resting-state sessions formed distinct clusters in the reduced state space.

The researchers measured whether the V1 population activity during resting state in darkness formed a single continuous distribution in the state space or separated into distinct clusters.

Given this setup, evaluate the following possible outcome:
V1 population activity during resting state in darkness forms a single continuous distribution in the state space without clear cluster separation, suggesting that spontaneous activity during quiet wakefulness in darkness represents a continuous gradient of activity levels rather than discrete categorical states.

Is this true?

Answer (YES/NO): NO